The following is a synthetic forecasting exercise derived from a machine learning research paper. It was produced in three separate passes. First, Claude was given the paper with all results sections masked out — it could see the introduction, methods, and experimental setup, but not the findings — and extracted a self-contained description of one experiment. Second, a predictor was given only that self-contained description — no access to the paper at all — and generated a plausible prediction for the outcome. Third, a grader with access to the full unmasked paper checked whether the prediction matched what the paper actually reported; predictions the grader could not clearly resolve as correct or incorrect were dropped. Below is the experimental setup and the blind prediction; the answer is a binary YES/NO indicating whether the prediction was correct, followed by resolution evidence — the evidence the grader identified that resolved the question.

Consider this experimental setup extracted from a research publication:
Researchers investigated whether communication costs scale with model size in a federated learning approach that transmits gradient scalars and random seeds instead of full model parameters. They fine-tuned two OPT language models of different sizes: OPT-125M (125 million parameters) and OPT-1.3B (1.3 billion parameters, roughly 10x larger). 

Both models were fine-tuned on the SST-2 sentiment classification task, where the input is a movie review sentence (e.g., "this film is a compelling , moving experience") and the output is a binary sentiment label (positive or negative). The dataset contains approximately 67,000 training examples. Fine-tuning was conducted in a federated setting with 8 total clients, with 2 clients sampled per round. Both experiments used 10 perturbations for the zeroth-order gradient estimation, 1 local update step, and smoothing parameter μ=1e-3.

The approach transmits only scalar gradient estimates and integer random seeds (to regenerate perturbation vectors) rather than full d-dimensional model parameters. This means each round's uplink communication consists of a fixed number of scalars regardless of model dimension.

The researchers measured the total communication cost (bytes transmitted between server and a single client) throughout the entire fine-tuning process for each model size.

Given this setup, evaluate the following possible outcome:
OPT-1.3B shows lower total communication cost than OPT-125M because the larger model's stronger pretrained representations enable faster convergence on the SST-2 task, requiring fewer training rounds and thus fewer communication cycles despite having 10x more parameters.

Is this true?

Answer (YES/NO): NO